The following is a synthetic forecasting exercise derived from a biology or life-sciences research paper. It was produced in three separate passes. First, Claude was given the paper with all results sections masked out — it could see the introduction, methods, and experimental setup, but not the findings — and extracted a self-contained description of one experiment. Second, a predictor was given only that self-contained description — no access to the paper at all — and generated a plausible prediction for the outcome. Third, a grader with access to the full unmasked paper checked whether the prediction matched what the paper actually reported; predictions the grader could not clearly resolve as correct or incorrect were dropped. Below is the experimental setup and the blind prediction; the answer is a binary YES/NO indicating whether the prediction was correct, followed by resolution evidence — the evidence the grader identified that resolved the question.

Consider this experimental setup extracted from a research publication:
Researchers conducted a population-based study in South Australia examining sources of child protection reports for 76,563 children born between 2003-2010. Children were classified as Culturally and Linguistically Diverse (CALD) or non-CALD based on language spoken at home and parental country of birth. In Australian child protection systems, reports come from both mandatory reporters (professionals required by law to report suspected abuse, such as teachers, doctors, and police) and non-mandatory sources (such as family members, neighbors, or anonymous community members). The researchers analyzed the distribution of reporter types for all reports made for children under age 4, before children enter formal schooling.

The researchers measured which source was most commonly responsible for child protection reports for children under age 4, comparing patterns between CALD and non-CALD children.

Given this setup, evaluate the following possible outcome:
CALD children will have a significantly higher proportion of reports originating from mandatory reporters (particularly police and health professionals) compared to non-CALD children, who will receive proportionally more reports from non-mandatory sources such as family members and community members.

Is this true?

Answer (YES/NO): NO